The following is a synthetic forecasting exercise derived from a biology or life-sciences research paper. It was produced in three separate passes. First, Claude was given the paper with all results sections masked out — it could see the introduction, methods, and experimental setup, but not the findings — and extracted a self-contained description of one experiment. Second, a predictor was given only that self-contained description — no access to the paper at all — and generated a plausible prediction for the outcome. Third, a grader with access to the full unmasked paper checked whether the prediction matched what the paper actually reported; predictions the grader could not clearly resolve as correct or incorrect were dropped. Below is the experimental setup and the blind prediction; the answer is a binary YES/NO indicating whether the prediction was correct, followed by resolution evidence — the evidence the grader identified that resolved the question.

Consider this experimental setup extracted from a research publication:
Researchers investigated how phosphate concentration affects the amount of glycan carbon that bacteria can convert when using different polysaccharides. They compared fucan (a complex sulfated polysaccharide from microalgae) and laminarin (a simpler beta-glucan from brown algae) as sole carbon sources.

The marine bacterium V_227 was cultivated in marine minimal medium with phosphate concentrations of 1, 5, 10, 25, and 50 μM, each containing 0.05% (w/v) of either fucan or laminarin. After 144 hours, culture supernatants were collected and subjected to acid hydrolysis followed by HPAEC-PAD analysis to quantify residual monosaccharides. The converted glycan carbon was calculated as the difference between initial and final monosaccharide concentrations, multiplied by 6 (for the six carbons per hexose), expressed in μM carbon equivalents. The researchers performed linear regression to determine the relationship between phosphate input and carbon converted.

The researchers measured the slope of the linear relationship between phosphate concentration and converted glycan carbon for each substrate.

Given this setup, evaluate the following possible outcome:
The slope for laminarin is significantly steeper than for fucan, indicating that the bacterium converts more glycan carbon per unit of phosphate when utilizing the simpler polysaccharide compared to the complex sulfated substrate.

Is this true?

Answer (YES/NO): YES